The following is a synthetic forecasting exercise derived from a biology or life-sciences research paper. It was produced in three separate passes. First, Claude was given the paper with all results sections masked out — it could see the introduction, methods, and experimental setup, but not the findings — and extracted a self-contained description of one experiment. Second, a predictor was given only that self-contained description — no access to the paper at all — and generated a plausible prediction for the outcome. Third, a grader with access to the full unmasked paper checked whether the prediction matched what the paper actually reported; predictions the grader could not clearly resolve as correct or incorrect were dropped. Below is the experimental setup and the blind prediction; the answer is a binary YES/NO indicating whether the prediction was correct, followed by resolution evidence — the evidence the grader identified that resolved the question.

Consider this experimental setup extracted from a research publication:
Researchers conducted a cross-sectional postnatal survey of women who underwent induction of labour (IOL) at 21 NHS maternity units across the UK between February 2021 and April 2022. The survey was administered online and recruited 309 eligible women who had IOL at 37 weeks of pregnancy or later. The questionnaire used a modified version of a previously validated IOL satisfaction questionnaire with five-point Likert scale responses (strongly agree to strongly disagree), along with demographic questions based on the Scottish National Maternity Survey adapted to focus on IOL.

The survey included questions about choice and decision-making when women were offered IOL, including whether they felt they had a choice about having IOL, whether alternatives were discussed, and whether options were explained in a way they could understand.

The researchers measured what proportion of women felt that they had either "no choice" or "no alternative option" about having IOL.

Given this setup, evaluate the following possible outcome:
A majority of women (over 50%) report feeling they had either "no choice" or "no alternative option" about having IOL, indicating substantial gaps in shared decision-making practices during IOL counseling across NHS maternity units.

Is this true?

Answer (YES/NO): YES